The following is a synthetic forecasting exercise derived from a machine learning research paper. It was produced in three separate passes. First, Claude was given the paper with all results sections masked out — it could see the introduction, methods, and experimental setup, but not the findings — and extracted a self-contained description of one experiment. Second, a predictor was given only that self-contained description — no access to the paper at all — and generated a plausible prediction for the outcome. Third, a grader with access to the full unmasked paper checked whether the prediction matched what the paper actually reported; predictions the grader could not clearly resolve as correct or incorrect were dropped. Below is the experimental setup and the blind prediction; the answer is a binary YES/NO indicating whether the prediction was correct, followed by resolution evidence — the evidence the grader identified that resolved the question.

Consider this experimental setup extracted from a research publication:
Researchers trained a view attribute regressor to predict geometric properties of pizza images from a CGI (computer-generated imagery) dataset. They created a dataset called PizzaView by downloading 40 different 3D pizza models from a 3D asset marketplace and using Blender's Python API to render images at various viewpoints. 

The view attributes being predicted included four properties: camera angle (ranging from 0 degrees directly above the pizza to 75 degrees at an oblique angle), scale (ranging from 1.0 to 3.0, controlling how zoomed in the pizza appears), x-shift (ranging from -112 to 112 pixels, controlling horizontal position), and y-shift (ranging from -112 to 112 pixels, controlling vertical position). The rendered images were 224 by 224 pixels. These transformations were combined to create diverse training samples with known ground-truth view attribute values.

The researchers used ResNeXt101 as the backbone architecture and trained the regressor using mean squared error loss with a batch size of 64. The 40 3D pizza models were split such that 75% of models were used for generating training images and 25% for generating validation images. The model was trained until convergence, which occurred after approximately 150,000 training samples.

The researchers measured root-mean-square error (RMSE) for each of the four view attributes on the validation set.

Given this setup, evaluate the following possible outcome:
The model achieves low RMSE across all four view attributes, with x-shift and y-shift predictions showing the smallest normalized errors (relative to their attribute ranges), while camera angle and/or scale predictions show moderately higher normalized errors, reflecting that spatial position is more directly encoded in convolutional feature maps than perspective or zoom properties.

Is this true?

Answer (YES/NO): YES